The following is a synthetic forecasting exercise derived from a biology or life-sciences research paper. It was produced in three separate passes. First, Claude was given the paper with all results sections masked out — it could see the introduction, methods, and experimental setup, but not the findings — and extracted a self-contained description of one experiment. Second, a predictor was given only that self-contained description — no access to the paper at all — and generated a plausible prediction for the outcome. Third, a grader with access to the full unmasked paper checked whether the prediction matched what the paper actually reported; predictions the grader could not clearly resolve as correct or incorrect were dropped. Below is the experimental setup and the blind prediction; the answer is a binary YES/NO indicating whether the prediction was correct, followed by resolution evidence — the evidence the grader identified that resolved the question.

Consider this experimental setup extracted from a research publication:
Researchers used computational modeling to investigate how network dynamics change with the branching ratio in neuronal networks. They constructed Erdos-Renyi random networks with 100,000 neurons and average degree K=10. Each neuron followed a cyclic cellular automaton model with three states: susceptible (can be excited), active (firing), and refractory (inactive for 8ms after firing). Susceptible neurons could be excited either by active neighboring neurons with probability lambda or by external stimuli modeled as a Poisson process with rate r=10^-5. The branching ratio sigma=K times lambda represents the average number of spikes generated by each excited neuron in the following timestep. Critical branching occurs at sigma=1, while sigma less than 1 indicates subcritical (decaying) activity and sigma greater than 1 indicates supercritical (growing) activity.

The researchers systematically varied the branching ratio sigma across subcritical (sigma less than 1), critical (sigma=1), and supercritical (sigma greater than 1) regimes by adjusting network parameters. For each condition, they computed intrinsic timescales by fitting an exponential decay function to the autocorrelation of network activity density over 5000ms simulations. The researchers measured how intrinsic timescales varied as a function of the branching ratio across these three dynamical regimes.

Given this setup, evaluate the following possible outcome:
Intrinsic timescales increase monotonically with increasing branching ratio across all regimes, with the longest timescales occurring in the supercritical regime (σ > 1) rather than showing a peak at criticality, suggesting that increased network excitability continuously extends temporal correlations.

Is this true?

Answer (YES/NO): NO